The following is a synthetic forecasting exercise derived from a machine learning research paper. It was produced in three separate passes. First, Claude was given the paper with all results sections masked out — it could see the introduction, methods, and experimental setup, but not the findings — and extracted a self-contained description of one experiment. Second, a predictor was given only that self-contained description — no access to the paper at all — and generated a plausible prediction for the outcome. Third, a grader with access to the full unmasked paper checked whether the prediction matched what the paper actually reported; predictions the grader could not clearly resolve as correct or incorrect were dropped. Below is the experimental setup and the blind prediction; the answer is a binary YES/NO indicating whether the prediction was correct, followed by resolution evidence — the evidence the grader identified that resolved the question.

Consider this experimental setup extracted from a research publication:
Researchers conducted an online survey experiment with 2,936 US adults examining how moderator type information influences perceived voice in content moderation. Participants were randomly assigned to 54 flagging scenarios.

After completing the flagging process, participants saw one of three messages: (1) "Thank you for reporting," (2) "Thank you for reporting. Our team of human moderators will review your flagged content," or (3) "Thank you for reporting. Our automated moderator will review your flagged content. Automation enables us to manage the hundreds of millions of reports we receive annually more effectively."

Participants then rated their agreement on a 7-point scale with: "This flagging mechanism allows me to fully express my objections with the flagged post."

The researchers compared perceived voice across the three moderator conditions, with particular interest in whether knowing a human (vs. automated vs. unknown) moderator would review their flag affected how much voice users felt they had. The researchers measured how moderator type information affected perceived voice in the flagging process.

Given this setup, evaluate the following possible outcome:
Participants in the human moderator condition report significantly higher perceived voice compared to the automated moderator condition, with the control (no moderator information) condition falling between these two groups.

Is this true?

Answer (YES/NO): NO